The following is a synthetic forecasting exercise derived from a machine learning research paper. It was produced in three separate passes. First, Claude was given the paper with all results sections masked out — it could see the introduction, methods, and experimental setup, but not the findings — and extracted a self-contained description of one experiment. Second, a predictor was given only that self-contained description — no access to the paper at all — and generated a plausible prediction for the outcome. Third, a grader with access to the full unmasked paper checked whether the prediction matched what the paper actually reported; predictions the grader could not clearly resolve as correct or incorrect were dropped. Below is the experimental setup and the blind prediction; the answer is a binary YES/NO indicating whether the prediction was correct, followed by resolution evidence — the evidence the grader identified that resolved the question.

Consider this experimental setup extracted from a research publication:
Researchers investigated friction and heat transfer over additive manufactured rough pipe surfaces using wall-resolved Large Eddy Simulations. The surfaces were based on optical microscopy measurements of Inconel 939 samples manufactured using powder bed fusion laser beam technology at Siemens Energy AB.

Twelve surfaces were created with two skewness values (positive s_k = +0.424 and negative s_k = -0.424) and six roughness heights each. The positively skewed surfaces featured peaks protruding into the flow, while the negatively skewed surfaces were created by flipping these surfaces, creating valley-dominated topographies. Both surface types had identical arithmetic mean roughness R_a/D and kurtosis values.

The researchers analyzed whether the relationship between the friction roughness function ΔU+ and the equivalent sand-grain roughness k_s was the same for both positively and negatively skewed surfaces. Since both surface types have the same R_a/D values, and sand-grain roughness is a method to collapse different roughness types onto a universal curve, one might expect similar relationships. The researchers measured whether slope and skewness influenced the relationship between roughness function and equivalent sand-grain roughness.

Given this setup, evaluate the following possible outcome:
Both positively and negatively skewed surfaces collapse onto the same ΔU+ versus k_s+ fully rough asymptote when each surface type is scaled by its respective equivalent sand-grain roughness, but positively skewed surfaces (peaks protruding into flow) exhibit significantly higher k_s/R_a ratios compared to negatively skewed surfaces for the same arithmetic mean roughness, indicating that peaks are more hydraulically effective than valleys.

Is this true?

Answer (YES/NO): YES